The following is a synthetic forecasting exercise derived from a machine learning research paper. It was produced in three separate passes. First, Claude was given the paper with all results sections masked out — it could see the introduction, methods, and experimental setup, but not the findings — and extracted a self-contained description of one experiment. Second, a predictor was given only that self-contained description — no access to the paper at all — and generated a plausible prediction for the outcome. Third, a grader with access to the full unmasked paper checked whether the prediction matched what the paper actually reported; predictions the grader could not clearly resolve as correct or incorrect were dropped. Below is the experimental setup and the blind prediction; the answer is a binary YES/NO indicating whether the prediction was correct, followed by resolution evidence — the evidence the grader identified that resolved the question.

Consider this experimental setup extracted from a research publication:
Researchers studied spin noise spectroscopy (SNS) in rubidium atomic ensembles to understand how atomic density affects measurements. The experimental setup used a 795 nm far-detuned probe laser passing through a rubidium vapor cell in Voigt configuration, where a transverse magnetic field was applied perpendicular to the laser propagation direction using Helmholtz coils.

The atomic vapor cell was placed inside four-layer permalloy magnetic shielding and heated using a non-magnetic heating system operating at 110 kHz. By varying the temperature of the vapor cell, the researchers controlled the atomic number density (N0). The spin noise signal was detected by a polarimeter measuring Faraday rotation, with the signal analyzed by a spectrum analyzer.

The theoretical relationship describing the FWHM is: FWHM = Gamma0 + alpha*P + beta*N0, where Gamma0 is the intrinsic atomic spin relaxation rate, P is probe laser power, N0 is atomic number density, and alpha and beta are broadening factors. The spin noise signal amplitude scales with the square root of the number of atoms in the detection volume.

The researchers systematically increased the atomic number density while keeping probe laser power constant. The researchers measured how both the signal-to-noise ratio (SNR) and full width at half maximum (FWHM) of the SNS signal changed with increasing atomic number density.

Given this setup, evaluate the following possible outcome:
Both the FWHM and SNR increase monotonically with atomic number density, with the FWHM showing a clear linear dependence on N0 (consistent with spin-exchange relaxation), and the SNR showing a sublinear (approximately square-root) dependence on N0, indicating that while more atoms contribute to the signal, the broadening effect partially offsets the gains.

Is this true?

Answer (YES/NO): NO